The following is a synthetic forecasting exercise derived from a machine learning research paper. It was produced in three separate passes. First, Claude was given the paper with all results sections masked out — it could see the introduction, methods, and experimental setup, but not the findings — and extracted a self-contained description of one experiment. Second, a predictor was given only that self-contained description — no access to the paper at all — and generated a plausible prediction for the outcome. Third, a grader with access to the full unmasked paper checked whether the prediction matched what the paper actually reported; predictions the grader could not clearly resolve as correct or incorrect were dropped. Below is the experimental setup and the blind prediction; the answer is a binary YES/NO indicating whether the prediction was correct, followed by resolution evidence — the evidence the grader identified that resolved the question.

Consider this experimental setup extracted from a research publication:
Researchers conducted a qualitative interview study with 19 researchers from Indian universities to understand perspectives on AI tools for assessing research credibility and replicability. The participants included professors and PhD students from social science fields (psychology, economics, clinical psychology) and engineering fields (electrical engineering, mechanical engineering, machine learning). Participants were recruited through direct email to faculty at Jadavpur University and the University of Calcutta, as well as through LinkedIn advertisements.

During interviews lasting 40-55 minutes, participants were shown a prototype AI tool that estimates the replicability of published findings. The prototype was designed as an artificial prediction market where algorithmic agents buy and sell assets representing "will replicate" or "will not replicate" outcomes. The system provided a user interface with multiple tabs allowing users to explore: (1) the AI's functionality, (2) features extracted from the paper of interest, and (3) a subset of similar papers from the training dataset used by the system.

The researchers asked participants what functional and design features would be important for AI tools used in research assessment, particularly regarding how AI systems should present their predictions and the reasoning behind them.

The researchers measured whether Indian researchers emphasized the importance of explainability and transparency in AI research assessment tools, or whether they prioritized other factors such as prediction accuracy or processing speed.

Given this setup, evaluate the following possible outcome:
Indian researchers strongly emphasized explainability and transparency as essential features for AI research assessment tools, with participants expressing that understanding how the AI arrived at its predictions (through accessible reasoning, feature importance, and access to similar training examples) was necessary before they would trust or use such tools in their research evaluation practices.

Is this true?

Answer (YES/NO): YES